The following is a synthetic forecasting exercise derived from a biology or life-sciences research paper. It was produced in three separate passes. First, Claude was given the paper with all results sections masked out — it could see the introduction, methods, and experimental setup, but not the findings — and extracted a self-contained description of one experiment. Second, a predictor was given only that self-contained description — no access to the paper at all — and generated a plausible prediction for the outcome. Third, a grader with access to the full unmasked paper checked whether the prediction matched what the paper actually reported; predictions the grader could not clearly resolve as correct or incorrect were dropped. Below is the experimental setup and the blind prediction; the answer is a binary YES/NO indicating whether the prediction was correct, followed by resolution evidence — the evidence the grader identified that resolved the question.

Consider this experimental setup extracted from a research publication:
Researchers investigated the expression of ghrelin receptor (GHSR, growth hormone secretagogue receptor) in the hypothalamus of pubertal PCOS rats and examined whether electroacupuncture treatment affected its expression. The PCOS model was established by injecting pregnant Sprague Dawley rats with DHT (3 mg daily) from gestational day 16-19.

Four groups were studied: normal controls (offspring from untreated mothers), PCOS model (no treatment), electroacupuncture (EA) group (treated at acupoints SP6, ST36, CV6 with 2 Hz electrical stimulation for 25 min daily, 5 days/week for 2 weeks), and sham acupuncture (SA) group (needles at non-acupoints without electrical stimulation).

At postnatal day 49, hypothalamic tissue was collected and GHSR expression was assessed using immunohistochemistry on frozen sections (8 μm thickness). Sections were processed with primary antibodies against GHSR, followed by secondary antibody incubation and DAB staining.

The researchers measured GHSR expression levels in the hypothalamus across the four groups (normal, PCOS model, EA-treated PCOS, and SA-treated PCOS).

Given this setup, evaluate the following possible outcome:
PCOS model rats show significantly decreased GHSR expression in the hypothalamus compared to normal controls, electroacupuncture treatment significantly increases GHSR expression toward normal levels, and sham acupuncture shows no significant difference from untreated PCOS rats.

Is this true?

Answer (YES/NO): NO